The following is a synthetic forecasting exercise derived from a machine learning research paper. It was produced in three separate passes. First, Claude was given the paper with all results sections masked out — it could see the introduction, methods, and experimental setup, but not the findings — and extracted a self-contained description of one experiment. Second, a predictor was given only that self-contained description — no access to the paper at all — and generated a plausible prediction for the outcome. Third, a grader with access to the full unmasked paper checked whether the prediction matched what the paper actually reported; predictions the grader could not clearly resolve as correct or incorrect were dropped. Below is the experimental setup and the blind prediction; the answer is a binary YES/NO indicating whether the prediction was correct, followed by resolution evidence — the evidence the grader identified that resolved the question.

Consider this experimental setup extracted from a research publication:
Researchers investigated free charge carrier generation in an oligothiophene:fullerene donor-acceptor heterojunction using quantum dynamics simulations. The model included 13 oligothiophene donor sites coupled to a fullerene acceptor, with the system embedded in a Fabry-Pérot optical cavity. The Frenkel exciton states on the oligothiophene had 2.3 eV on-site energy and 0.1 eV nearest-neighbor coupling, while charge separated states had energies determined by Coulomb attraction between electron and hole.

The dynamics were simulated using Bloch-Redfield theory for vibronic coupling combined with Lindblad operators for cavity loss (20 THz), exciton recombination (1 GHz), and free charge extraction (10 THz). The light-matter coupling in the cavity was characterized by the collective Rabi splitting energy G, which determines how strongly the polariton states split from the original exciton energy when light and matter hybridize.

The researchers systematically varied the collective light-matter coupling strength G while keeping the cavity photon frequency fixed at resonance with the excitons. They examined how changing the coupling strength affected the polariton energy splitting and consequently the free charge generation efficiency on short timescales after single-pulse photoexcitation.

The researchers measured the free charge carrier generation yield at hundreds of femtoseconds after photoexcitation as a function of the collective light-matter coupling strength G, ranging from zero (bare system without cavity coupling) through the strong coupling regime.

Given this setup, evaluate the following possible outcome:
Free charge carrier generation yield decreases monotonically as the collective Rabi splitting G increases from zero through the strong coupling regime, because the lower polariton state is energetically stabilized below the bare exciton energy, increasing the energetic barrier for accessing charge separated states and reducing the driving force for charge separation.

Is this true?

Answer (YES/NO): NO